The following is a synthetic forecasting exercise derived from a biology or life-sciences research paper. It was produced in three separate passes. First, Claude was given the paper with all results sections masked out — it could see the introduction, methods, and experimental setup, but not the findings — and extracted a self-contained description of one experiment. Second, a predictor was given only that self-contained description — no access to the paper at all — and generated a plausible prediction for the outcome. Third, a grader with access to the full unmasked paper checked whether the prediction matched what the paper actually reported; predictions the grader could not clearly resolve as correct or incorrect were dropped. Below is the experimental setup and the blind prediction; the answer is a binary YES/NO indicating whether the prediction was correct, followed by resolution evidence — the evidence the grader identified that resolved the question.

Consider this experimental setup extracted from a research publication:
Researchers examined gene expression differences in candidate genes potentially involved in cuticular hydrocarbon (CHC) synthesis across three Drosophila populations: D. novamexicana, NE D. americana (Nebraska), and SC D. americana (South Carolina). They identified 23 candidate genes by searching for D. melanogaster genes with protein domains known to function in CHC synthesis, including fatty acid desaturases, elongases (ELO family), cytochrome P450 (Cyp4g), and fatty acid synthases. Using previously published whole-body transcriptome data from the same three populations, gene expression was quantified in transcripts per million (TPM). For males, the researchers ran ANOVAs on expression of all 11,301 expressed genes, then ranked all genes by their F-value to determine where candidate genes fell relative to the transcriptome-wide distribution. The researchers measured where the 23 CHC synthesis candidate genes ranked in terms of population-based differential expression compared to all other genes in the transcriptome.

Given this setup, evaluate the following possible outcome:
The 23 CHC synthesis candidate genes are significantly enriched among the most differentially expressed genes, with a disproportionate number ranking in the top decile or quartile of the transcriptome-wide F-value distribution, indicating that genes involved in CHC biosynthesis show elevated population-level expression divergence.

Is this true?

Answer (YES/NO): NO